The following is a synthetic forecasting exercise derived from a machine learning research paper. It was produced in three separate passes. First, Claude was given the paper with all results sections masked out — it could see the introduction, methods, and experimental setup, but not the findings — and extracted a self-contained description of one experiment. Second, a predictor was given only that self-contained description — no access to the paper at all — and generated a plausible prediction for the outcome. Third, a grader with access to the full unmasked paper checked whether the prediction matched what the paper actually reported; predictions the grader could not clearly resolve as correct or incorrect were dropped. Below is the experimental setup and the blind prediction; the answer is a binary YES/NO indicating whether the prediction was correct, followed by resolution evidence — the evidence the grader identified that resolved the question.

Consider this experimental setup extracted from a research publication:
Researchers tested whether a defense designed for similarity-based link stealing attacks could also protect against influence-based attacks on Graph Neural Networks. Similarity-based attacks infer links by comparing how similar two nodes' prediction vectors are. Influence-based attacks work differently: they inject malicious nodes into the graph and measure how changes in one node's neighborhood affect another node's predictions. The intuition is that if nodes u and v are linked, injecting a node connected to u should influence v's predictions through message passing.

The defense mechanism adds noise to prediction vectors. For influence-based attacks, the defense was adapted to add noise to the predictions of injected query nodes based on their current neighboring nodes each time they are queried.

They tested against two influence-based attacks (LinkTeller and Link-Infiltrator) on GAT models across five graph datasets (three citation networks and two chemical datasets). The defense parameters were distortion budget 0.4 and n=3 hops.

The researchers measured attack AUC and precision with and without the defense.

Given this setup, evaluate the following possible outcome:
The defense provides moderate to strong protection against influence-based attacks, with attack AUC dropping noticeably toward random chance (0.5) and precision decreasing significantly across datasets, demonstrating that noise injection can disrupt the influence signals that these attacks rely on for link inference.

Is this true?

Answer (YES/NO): YES